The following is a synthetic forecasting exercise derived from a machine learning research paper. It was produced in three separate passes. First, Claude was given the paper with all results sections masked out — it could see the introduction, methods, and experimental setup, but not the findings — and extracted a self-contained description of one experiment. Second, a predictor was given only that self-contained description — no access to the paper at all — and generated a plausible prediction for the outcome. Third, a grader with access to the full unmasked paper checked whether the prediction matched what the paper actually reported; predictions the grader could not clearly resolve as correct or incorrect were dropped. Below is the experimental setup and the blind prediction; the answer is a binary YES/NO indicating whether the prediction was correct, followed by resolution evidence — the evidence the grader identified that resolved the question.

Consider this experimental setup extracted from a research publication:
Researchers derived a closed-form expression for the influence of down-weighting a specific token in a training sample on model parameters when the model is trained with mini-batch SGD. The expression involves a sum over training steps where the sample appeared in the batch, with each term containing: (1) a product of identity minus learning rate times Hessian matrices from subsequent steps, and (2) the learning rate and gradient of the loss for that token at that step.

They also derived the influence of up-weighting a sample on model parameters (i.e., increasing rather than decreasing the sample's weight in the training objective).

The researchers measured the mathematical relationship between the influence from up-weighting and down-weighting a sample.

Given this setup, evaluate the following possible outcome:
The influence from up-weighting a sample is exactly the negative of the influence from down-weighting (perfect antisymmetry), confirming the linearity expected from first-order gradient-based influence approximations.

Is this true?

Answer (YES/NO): YES